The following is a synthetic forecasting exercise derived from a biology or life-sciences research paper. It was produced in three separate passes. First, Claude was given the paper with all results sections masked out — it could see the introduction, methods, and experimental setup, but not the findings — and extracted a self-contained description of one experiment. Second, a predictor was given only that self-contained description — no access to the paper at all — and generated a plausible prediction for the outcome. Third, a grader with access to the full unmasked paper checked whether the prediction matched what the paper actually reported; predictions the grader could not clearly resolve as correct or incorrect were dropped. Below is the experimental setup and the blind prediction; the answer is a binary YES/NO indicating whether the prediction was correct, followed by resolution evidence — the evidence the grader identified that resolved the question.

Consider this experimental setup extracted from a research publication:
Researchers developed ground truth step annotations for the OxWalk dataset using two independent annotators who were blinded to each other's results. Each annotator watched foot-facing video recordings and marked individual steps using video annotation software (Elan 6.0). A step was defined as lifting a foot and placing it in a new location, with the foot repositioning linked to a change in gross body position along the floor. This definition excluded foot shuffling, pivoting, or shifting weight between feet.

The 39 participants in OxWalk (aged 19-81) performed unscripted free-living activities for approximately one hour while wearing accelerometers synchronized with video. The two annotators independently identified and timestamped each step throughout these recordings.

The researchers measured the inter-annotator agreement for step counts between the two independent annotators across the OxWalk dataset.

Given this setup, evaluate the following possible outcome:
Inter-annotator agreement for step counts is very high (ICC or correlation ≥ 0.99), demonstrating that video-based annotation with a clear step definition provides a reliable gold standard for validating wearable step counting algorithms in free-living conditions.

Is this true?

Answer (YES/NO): YES